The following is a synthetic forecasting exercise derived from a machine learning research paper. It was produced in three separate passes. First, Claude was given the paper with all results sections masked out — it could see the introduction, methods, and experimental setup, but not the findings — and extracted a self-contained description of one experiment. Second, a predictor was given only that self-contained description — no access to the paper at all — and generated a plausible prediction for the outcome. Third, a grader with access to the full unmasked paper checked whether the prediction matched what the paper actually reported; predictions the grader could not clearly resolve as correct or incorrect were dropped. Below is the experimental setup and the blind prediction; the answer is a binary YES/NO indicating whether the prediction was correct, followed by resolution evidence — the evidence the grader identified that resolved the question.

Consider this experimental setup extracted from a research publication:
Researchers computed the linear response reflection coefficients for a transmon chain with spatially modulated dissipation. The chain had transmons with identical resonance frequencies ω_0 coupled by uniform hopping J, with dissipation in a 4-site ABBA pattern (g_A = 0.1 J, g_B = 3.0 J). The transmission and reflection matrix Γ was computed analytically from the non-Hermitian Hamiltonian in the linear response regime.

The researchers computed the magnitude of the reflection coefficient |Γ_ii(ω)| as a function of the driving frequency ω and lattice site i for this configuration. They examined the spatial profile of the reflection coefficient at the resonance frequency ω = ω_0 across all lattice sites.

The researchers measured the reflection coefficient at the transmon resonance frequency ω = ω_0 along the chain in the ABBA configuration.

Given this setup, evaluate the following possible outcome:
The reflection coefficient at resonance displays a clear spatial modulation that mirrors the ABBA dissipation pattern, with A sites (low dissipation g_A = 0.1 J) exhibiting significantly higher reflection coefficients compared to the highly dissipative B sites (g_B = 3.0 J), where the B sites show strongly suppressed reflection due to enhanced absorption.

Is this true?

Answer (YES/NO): NO